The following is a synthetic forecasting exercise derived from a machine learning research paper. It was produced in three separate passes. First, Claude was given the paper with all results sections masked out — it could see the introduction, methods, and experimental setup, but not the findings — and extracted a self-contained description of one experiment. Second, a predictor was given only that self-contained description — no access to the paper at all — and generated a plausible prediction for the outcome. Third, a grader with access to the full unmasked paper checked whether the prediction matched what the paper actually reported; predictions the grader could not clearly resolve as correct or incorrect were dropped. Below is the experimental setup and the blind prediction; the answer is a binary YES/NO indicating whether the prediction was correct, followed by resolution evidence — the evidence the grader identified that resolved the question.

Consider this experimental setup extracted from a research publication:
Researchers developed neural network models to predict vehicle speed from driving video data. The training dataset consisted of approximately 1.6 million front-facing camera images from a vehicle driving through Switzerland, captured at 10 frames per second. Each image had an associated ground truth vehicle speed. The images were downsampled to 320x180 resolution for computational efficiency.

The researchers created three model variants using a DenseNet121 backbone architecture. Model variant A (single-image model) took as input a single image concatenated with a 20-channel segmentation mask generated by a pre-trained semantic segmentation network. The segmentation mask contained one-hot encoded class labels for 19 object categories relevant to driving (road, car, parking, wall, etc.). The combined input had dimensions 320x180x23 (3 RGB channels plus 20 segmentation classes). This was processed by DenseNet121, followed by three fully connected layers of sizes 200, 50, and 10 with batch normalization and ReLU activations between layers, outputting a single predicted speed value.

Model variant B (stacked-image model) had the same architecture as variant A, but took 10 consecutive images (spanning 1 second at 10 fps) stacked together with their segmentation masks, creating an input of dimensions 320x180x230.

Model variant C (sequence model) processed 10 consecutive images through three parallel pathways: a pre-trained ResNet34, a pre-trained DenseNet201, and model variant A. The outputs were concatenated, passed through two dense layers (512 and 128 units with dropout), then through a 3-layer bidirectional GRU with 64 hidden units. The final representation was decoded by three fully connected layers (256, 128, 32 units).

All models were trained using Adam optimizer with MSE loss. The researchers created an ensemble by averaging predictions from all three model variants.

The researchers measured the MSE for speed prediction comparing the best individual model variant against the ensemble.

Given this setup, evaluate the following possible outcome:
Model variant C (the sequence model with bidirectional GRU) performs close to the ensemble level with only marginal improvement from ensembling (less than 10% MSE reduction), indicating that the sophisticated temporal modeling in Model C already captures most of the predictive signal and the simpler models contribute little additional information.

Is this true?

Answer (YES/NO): NO